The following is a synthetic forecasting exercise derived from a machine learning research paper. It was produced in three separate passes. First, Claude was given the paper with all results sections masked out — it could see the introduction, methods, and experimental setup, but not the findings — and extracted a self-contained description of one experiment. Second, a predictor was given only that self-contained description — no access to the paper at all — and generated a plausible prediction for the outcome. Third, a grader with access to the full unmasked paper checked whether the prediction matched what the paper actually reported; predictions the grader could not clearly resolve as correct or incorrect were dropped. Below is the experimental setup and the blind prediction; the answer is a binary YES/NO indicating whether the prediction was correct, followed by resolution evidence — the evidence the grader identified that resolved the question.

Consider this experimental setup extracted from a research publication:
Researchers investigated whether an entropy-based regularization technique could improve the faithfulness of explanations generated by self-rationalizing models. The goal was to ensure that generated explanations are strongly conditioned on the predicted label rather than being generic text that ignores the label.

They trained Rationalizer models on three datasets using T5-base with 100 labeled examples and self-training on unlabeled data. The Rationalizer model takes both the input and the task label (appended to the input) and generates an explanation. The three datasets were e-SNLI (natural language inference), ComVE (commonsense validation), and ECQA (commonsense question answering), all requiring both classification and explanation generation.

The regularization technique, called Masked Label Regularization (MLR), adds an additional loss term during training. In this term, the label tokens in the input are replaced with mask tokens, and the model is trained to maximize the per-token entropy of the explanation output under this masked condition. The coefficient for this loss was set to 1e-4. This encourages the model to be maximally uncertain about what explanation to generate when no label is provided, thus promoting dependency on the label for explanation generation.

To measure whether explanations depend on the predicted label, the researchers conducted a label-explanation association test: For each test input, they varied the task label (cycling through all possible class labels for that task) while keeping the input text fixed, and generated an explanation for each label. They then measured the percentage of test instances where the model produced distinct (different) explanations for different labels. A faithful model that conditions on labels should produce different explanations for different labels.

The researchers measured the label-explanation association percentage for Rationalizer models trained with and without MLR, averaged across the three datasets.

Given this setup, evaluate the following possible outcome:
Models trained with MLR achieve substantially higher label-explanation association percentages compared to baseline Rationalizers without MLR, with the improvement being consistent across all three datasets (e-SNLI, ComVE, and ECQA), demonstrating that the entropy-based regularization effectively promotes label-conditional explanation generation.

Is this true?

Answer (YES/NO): NO